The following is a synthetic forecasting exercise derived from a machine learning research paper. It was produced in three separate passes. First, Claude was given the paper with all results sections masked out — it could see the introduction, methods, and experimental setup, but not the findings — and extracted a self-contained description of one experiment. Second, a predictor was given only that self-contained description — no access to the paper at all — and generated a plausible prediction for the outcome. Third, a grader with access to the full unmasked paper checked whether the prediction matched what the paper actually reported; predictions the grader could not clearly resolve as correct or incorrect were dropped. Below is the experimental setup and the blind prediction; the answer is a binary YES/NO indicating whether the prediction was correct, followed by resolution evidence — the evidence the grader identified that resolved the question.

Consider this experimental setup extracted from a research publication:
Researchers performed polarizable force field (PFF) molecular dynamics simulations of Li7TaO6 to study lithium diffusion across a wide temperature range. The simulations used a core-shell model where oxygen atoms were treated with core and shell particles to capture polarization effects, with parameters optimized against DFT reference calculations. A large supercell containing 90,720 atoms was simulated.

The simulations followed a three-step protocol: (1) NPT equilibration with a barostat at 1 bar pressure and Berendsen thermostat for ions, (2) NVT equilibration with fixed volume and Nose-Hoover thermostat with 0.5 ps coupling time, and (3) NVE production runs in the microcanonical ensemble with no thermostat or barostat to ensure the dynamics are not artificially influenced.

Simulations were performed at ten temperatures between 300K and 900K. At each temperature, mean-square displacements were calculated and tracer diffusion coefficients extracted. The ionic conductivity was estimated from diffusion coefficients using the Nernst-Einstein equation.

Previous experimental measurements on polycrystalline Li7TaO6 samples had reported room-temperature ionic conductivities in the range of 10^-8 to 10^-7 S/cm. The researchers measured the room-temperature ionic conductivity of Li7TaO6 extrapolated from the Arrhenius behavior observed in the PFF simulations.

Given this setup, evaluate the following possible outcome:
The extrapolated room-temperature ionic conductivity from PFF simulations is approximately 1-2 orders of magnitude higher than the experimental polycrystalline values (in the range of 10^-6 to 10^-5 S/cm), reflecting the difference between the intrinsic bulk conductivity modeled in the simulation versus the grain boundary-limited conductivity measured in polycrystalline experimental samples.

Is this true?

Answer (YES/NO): NO